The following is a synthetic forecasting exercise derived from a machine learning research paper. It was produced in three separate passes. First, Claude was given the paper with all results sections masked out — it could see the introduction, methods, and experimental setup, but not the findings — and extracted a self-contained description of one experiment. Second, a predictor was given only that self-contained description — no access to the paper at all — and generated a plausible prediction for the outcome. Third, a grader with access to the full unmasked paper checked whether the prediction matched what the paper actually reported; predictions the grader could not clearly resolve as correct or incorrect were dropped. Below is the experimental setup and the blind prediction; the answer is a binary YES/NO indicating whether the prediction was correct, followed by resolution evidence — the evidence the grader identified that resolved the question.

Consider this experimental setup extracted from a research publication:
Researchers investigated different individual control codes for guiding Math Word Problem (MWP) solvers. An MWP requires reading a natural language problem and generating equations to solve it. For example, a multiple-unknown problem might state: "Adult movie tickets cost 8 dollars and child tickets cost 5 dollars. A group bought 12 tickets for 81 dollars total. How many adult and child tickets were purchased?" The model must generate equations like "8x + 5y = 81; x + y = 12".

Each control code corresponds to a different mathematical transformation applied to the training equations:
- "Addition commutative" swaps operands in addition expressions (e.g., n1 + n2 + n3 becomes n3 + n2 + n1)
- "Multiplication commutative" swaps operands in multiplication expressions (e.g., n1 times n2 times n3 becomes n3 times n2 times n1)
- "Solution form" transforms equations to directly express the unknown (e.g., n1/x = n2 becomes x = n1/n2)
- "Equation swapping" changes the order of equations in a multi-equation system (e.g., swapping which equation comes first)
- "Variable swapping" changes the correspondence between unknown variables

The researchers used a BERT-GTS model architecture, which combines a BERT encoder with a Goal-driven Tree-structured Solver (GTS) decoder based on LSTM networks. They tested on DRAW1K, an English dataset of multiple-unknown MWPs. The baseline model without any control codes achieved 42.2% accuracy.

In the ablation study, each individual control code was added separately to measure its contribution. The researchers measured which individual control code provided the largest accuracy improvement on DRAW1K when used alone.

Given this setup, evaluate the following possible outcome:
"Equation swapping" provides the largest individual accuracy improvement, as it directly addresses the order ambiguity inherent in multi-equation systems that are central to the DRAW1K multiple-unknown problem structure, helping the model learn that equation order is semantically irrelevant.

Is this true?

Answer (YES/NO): YES